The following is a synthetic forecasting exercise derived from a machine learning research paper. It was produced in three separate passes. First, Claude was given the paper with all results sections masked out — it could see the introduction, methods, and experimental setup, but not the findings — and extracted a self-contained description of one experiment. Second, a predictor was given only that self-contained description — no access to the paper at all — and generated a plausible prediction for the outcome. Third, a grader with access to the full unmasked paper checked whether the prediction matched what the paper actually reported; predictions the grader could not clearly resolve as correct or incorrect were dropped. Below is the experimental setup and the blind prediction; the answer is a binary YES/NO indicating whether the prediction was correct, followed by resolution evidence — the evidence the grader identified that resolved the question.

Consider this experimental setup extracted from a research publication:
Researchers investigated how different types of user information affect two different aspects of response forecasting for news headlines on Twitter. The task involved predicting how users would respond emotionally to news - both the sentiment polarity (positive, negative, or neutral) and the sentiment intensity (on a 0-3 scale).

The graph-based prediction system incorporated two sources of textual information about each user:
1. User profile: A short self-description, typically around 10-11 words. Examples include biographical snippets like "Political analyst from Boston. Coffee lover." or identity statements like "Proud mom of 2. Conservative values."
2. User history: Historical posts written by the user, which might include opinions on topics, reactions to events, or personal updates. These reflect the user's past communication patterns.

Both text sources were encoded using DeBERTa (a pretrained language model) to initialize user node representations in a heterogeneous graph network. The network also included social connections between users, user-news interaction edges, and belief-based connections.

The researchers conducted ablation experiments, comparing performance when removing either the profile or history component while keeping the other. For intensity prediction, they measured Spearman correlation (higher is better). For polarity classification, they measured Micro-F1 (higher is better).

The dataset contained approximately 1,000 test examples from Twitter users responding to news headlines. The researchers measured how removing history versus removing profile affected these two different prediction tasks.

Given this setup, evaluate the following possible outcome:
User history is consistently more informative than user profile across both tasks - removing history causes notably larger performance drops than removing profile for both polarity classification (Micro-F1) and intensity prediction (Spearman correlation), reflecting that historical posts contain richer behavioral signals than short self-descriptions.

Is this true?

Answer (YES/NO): NO